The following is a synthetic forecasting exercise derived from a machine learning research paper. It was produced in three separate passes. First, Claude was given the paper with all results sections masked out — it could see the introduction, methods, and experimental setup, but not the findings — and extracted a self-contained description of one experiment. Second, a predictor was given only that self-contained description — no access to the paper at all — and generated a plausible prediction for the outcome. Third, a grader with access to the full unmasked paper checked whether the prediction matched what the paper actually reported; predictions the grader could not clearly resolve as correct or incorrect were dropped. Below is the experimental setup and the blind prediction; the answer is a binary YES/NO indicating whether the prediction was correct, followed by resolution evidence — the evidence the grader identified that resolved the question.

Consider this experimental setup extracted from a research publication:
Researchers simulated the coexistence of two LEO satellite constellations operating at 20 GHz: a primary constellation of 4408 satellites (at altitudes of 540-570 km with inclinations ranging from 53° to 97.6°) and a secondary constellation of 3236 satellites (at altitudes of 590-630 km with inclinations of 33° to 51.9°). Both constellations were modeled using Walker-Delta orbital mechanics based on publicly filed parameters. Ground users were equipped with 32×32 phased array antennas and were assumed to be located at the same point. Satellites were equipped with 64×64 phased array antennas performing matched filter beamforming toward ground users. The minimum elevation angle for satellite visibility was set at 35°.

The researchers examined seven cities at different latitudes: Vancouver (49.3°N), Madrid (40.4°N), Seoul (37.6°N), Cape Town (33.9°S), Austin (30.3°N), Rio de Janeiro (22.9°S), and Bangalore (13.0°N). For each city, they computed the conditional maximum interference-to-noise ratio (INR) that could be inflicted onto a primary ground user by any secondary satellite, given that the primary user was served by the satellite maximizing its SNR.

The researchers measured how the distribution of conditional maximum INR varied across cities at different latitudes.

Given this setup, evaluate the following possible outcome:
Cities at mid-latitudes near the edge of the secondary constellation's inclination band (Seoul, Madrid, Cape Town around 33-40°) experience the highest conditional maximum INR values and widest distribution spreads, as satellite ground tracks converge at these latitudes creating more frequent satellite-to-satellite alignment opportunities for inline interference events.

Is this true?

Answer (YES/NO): NO